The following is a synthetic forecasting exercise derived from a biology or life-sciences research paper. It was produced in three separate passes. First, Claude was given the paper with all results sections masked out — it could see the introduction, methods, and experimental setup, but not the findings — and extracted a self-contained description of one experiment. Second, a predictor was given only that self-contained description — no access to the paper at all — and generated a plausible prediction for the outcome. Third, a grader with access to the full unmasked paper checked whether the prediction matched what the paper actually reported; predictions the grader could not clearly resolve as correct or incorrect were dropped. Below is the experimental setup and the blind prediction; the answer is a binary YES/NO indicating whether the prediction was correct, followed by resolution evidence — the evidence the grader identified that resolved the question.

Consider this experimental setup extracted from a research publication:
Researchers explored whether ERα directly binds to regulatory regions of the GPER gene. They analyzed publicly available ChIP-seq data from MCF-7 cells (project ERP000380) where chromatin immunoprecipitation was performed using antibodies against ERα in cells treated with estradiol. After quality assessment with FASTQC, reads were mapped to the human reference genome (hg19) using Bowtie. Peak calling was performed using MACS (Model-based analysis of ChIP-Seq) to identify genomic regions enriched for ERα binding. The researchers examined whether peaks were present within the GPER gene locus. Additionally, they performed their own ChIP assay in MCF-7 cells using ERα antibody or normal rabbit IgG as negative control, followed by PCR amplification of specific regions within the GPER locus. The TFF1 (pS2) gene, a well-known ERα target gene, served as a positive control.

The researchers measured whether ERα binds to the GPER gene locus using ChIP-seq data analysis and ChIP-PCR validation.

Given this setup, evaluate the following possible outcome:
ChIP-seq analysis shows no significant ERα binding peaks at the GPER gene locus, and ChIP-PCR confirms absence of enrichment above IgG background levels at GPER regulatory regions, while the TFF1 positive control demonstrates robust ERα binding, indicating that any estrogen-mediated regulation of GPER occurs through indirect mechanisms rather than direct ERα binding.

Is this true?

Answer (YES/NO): NO